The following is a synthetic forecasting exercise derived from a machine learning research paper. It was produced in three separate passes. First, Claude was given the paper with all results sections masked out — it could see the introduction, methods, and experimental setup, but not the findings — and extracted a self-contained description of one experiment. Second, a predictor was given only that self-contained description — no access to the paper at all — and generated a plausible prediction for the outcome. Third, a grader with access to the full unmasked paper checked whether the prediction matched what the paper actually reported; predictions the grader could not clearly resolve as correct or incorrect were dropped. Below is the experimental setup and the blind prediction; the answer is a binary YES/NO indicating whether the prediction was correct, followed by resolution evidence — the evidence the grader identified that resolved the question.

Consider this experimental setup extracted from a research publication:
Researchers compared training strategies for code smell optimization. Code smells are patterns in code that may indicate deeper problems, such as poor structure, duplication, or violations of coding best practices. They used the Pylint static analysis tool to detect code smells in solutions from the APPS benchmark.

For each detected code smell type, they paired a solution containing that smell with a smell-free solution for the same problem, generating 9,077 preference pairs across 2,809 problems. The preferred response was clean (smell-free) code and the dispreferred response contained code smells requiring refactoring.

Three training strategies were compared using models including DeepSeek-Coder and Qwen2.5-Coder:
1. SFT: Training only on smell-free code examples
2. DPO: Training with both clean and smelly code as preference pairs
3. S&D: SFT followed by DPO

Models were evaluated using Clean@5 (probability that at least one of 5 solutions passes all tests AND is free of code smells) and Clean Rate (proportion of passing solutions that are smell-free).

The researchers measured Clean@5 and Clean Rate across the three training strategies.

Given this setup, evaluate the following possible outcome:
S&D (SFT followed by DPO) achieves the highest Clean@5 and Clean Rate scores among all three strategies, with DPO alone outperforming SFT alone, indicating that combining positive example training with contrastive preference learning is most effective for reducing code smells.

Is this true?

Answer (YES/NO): NO